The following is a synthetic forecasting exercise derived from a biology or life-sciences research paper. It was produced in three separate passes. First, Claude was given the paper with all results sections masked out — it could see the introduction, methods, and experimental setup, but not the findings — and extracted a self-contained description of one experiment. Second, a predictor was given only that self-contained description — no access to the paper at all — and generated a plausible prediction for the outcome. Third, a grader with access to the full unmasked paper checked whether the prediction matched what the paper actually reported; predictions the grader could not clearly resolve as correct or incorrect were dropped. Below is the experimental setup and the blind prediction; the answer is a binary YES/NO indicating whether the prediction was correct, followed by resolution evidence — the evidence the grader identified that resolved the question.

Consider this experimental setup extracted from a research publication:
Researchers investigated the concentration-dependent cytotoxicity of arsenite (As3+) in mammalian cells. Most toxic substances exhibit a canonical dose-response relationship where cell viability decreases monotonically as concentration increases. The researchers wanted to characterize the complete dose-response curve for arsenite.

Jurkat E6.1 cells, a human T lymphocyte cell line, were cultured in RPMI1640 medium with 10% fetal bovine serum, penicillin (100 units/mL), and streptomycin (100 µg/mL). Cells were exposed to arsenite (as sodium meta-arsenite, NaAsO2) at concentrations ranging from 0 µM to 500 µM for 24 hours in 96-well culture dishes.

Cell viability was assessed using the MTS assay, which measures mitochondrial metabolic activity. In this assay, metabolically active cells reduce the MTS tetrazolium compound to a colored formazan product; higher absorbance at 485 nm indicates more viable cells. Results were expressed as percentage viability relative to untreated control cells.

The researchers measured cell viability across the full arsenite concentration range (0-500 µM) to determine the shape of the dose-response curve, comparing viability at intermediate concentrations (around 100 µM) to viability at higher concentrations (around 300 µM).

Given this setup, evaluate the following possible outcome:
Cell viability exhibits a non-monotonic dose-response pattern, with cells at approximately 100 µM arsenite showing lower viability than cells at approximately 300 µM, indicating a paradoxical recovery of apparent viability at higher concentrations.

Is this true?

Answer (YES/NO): YES